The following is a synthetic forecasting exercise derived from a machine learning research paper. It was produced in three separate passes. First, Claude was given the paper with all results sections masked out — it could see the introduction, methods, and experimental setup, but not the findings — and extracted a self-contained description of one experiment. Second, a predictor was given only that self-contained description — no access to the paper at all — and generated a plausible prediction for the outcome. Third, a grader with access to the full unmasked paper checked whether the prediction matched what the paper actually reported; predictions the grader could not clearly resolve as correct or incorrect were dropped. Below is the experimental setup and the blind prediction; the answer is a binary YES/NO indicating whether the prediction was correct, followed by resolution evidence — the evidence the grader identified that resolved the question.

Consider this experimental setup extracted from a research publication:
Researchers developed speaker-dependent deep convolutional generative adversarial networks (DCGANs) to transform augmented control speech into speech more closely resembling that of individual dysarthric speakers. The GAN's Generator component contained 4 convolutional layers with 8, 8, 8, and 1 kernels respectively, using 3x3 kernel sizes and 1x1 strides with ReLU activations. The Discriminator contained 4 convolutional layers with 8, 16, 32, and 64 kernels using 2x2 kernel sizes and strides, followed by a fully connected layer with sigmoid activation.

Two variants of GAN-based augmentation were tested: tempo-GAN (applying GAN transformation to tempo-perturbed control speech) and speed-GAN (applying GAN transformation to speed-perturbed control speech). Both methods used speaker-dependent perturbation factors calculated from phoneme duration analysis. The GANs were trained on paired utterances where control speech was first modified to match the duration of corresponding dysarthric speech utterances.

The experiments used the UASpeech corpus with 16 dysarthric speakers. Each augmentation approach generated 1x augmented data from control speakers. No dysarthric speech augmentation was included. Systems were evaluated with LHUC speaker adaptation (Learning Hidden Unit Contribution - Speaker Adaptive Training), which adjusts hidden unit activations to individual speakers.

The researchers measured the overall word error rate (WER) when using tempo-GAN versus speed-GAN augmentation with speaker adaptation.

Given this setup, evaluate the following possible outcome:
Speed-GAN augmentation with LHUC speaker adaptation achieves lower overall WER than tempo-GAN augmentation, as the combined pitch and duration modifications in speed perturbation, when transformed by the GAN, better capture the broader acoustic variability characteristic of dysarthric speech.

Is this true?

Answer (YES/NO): YES